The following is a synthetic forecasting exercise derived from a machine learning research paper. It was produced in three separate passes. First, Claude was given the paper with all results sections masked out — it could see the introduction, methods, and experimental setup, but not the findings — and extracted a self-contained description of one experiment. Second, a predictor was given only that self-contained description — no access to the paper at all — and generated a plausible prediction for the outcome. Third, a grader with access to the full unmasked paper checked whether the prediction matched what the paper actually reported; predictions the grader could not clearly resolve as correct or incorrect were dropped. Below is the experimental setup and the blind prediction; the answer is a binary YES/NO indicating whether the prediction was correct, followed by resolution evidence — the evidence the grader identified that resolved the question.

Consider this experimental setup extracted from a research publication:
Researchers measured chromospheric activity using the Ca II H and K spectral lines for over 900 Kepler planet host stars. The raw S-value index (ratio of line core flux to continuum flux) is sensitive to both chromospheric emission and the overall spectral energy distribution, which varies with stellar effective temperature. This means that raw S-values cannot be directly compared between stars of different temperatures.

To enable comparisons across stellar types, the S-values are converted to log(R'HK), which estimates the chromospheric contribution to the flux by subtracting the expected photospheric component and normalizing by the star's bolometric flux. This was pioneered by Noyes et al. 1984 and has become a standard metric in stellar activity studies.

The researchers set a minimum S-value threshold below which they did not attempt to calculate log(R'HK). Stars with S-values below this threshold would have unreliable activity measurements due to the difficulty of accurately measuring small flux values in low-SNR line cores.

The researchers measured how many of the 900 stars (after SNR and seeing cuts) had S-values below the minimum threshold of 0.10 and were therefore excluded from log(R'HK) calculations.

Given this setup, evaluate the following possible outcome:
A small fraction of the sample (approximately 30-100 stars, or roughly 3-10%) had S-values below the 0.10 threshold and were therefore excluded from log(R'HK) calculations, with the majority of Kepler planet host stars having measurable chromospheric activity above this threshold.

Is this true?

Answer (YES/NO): NO